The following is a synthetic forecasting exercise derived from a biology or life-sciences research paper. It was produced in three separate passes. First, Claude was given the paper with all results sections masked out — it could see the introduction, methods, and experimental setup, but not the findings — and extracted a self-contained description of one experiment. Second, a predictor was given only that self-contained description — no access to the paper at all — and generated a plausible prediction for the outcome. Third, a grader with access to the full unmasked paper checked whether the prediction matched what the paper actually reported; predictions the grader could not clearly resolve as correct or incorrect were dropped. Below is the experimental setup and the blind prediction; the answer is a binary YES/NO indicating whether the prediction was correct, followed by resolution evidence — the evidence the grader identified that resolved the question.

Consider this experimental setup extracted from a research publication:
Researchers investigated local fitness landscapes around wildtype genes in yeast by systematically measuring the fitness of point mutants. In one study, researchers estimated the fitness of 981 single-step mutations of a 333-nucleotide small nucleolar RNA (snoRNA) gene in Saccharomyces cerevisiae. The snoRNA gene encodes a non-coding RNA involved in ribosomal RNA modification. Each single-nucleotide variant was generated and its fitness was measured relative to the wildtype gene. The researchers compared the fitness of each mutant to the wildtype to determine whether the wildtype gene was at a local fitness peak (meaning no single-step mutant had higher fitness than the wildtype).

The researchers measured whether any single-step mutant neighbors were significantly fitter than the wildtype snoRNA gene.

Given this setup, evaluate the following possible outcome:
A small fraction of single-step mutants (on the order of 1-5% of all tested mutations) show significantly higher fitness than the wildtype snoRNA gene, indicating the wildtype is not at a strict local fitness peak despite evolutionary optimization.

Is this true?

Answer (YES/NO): NO